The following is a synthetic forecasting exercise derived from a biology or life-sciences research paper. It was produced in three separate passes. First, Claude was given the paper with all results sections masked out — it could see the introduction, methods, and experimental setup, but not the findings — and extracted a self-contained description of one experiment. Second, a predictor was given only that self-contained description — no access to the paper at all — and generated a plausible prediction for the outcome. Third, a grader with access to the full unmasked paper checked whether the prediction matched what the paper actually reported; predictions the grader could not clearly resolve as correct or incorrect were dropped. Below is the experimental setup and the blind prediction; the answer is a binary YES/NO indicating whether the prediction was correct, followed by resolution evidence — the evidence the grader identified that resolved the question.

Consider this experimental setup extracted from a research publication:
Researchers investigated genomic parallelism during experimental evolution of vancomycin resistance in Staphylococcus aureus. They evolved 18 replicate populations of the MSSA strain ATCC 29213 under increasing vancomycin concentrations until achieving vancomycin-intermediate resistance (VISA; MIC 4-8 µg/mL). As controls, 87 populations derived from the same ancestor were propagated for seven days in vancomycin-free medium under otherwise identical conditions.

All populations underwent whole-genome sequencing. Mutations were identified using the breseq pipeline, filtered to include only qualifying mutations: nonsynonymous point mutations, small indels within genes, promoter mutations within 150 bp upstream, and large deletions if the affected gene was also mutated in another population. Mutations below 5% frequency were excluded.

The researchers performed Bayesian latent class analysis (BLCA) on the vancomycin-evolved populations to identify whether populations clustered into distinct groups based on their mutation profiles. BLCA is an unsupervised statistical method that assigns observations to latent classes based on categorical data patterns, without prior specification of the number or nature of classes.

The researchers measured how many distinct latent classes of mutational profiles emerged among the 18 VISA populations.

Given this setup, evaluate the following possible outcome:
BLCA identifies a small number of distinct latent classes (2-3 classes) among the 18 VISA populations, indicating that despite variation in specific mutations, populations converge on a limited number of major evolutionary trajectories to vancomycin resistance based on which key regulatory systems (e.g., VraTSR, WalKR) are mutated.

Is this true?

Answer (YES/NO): YES